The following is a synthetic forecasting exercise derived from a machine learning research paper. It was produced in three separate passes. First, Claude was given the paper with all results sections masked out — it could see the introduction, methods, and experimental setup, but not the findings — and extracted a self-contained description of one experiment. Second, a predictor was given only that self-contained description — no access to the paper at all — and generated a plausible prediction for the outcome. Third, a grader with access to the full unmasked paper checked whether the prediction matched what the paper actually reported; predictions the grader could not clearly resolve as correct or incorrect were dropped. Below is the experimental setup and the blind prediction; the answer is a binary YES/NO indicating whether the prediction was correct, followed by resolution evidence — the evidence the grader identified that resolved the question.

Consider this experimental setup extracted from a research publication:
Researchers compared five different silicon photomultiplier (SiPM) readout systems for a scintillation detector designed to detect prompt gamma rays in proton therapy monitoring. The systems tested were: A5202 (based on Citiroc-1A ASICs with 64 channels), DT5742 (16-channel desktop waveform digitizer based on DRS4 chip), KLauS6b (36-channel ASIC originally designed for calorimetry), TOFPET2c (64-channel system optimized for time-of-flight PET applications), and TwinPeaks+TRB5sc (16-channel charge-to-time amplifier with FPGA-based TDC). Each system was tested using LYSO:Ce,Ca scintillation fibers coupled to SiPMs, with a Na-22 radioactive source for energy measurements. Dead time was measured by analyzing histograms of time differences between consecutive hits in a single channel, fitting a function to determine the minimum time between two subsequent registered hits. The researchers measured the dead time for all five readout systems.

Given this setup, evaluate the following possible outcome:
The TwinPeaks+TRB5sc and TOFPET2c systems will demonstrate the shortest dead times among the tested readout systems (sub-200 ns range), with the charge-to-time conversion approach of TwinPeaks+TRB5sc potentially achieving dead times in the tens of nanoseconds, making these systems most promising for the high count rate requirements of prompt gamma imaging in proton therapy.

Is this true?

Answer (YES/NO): NO